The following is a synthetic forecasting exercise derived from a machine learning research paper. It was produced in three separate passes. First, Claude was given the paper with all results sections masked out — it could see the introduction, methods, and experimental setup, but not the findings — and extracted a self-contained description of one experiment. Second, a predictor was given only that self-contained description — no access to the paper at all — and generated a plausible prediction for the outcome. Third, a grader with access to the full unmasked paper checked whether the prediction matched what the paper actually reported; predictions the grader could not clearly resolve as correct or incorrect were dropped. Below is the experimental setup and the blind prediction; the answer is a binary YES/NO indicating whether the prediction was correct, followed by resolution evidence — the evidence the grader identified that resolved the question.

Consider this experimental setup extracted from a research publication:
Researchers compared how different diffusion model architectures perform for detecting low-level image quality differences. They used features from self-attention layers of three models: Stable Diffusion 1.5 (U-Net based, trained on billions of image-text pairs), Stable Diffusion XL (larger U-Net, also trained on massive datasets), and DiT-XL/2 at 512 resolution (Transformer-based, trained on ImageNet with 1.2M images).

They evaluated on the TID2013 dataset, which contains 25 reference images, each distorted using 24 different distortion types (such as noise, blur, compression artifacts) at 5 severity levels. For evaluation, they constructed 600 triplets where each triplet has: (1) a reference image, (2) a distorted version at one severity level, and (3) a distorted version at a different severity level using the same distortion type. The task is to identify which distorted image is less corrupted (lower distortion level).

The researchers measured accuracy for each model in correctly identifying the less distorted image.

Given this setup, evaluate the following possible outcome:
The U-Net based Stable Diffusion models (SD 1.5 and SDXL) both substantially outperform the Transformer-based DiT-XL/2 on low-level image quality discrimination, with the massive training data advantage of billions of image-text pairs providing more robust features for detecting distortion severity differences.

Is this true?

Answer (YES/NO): YES